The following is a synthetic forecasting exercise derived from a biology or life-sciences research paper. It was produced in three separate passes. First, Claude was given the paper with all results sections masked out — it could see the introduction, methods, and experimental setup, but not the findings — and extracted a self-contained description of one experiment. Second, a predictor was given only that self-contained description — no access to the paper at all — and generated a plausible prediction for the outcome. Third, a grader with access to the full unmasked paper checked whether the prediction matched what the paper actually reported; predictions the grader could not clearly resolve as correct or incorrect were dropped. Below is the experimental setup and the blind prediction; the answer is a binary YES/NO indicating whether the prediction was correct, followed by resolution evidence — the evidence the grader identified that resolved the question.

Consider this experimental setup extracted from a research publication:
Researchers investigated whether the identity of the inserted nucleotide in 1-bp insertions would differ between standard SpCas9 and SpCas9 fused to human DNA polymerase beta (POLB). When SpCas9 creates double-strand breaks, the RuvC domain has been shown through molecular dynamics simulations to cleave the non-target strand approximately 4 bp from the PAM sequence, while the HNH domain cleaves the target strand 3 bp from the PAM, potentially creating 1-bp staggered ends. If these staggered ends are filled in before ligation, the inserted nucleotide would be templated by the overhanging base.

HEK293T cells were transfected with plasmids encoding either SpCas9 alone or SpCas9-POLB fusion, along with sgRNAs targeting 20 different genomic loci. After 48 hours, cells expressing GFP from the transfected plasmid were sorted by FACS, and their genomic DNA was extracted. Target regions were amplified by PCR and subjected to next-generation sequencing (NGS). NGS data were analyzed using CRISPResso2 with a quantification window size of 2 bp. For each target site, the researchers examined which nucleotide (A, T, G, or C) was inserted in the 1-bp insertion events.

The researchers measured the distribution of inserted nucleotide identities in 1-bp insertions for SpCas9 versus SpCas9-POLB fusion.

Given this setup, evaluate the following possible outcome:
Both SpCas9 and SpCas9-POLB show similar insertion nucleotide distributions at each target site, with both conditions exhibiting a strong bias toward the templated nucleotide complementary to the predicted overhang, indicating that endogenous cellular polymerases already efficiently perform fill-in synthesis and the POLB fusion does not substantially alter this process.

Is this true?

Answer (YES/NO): NO